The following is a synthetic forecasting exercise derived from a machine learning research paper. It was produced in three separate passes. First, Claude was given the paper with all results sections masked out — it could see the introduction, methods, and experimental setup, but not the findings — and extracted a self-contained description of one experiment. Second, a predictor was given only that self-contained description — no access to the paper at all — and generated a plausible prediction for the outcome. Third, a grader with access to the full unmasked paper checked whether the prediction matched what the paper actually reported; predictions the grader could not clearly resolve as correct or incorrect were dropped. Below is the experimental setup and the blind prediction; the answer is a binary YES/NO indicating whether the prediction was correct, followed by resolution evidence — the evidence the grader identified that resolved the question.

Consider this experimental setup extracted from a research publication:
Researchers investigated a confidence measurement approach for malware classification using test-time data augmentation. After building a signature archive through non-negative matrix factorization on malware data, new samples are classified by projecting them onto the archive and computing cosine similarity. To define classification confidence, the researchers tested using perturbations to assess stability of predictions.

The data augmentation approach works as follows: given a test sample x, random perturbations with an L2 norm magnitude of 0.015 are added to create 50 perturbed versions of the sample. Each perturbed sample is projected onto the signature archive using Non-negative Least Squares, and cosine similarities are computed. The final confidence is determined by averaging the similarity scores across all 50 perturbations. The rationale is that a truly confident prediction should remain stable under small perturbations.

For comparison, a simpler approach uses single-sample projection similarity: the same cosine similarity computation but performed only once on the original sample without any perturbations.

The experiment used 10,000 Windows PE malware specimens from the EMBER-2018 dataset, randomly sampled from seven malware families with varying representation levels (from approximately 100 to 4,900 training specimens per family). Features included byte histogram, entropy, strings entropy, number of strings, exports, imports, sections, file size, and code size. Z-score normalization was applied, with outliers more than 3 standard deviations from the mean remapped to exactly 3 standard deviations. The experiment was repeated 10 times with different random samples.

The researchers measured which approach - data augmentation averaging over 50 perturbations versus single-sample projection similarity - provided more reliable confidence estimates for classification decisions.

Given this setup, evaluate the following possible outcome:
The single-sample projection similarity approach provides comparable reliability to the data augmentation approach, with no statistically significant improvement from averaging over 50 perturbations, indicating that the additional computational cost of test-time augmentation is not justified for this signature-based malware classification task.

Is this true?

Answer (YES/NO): YES